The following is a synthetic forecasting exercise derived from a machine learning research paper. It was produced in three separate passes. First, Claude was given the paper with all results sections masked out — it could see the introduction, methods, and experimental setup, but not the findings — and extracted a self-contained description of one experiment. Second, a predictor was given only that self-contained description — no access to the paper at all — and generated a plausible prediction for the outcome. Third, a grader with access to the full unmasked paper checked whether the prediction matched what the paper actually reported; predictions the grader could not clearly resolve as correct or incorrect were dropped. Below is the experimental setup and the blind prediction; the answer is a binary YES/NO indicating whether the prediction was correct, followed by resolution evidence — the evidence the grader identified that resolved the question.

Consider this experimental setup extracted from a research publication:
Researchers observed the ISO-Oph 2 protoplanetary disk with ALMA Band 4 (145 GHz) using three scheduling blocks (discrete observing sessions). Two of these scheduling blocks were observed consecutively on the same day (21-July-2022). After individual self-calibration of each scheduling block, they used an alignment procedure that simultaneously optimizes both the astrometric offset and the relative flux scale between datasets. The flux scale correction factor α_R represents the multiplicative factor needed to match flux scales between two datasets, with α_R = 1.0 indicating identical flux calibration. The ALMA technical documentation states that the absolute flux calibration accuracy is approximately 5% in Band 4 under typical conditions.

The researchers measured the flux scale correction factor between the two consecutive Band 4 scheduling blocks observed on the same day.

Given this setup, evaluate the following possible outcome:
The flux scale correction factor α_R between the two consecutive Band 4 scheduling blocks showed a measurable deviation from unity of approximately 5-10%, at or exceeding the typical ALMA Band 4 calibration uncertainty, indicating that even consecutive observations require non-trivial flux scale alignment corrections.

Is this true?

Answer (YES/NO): YES